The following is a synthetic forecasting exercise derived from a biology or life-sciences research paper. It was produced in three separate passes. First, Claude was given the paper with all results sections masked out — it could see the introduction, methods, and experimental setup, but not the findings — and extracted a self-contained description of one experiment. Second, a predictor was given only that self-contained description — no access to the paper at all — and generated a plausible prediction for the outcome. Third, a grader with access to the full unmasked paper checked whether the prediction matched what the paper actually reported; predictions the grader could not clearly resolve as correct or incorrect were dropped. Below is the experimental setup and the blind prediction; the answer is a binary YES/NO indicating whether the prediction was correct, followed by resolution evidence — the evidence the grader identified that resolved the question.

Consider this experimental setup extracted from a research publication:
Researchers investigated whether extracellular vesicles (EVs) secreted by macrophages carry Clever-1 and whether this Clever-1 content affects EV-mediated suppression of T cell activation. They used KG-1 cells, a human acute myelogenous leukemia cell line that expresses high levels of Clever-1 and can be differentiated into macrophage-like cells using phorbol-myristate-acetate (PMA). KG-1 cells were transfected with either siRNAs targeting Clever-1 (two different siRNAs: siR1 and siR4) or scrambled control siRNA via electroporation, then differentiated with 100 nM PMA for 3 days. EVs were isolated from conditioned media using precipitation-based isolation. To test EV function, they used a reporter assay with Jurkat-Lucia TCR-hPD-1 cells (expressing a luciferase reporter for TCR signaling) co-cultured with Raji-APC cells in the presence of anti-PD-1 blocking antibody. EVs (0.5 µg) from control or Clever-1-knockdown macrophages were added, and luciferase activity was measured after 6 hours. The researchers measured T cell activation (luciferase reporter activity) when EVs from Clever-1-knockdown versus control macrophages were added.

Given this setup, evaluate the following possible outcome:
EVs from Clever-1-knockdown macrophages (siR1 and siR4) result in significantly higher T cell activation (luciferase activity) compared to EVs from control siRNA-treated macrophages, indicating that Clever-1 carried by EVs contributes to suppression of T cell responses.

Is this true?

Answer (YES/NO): NO